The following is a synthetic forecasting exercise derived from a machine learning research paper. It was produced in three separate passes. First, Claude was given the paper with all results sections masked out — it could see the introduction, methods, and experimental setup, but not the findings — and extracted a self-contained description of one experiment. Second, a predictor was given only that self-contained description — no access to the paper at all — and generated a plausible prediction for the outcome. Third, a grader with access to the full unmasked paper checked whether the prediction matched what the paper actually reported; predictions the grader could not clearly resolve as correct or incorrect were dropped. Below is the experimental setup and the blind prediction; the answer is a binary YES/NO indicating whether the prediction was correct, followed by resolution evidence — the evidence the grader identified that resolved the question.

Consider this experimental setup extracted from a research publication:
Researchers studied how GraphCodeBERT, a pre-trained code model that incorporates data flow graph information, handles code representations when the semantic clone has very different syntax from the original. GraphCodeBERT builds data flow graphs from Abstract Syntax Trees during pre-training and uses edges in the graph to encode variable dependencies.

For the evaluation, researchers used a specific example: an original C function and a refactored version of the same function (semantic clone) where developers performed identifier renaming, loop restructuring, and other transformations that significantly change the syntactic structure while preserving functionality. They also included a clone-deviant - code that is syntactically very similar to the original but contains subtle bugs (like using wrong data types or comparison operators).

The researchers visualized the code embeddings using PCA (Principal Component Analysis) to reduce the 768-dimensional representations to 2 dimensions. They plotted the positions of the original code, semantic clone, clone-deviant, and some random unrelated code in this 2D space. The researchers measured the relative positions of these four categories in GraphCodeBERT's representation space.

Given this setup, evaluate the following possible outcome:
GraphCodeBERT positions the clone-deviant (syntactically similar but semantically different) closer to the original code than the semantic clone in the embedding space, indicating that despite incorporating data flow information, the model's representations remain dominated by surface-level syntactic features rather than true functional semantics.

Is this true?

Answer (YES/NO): YES